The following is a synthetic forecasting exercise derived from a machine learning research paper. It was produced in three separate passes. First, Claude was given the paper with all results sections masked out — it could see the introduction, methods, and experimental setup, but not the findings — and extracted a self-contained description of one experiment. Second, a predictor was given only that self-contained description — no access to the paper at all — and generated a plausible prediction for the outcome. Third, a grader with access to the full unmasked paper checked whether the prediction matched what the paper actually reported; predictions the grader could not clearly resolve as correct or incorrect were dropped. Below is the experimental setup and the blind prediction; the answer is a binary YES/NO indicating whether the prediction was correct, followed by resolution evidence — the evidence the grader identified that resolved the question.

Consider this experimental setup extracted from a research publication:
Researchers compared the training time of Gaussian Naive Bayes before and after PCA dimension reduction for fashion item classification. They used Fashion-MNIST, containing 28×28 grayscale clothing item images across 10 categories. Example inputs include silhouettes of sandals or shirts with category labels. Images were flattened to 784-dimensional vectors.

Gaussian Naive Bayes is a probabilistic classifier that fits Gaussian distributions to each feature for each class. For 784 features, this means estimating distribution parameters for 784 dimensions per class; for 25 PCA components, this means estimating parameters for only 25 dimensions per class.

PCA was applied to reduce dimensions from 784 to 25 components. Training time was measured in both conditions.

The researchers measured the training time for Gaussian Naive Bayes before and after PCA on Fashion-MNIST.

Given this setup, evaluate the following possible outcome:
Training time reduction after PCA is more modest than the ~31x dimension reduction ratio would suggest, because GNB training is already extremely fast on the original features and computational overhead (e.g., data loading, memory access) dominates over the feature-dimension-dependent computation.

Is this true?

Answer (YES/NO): YES